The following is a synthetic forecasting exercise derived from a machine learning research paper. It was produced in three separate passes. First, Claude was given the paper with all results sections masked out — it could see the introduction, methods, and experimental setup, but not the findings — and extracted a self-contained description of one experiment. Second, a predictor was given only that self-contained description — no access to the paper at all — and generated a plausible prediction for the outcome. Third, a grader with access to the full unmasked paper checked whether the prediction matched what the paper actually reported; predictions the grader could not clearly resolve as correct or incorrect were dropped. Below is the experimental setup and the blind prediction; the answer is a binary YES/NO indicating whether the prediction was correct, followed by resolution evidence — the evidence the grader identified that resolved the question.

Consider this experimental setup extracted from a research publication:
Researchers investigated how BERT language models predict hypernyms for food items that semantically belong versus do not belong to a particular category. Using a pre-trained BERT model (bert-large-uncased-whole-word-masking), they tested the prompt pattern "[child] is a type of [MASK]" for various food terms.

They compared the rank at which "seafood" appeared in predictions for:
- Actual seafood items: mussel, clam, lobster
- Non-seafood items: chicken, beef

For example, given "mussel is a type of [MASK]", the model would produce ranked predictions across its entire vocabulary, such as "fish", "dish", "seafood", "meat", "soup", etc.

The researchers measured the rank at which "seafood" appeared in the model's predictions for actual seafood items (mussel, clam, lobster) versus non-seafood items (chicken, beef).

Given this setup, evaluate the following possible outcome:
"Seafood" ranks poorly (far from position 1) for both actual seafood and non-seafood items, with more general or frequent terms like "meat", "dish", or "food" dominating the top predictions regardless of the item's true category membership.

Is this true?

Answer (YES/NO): NO